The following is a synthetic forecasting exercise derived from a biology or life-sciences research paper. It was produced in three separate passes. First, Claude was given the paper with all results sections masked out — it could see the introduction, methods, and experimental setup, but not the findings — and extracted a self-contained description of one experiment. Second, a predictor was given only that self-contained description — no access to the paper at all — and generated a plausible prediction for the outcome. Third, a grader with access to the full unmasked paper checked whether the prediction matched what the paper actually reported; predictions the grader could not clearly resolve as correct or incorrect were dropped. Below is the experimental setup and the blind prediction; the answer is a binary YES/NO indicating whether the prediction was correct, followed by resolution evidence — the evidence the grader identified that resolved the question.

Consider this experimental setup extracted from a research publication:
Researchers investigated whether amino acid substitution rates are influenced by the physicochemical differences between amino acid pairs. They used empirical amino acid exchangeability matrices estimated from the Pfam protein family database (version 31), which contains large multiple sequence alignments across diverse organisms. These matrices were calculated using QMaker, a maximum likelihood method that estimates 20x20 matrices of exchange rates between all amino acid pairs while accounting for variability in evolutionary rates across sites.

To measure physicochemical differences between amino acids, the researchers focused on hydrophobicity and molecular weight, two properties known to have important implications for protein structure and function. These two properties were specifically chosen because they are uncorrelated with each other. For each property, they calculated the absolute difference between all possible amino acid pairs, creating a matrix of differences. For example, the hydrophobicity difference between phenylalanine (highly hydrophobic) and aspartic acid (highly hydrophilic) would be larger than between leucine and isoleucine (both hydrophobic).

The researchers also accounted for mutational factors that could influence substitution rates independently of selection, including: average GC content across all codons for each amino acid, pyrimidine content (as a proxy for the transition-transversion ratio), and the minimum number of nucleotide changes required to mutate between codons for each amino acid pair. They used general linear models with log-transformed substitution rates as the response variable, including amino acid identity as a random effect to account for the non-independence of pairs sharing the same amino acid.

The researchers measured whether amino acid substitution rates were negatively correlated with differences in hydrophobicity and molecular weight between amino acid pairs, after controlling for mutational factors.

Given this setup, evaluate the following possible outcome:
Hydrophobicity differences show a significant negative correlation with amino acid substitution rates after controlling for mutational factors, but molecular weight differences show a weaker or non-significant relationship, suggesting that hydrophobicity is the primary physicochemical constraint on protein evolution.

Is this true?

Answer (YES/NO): NO